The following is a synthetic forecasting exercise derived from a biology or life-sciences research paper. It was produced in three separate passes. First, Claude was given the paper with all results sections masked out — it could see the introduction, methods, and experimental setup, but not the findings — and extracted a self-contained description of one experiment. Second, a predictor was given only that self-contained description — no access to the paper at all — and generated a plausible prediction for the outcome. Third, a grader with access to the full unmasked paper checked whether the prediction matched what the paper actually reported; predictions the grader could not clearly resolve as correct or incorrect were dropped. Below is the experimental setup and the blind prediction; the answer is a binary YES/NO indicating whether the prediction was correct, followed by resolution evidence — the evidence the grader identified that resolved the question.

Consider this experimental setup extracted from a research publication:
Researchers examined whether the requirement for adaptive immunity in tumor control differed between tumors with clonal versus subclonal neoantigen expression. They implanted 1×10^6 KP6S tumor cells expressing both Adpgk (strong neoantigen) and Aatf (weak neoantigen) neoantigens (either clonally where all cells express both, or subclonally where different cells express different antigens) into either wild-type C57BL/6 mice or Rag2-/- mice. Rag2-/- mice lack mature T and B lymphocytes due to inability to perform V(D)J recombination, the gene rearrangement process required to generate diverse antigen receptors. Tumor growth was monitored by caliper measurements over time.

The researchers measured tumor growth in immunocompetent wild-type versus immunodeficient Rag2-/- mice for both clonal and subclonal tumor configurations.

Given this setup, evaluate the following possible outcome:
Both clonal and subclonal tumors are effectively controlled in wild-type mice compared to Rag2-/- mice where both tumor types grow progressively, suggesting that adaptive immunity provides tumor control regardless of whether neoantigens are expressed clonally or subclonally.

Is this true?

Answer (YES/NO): NO